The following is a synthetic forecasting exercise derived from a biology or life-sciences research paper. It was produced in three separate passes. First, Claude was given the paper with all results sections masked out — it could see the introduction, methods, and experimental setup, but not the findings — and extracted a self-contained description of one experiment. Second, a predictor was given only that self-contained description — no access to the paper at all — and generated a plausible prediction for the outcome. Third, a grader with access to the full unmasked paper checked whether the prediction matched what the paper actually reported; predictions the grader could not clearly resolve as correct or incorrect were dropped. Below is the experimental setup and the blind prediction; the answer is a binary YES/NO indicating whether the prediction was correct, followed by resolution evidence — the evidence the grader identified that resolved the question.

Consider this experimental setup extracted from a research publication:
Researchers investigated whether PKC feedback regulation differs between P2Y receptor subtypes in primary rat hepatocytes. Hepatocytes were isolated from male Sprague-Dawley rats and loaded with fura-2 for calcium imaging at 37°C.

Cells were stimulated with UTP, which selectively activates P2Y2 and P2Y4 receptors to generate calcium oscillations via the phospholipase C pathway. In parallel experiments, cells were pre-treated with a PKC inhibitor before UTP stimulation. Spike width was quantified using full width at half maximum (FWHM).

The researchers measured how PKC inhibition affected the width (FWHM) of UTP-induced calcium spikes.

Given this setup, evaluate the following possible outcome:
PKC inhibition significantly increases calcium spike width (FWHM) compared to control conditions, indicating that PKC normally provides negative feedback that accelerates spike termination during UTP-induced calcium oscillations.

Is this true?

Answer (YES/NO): NO